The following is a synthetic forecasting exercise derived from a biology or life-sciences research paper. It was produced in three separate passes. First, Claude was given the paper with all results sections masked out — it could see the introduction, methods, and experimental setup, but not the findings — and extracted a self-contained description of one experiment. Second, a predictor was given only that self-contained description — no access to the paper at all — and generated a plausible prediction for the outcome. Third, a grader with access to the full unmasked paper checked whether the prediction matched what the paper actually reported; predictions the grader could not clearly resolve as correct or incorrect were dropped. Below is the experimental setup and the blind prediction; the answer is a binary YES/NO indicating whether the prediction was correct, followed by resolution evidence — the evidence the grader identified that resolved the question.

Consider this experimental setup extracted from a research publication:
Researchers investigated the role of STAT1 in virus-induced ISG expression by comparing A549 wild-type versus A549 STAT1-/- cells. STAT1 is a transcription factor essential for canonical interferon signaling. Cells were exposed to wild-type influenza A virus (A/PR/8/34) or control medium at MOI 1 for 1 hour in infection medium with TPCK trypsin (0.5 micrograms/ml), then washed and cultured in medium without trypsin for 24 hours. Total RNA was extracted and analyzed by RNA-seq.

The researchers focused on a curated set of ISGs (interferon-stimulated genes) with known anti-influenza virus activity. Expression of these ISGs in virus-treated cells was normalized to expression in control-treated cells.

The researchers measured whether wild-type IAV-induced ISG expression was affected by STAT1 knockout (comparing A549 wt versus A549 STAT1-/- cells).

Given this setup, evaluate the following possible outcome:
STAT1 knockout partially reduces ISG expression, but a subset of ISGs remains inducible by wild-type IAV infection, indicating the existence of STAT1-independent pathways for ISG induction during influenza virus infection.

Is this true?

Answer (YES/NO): NO